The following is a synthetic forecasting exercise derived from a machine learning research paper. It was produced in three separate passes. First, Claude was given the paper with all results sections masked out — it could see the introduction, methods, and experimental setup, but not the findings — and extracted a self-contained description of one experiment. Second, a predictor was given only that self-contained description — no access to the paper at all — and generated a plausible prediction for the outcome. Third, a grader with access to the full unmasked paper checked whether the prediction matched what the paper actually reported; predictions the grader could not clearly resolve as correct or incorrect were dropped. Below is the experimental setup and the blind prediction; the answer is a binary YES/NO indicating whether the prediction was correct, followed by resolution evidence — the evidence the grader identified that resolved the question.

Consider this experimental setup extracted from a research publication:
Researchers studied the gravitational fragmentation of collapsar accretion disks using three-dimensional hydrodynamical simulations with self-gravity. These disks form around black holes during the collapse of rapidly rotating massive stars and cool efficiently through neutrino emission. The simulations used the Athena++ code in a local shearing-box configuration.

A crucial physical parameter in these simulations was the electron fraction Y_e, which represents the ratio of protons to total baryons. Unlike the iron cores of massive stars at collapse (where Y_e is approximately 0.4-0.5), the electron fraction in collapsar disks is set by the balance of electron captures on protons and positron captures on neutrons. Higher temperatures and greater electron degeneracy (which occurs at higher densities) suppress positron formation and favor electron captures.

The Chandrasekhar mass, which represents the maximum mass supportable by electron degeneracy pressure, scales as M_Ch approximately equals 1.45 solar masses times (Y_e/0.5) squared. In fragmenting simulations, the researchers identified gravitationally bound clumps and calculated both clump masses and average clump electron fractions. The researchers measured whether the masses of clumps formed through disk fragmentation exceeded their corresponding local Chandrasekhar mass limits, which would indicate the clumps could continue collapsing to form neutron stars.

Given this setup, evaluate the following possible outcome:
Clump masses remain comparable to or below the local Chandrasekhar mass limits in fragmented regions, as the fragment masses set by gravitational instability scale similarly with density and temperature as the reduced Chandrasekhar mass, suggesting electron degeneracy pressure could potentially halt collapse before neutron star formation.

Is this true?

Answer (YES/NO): NO